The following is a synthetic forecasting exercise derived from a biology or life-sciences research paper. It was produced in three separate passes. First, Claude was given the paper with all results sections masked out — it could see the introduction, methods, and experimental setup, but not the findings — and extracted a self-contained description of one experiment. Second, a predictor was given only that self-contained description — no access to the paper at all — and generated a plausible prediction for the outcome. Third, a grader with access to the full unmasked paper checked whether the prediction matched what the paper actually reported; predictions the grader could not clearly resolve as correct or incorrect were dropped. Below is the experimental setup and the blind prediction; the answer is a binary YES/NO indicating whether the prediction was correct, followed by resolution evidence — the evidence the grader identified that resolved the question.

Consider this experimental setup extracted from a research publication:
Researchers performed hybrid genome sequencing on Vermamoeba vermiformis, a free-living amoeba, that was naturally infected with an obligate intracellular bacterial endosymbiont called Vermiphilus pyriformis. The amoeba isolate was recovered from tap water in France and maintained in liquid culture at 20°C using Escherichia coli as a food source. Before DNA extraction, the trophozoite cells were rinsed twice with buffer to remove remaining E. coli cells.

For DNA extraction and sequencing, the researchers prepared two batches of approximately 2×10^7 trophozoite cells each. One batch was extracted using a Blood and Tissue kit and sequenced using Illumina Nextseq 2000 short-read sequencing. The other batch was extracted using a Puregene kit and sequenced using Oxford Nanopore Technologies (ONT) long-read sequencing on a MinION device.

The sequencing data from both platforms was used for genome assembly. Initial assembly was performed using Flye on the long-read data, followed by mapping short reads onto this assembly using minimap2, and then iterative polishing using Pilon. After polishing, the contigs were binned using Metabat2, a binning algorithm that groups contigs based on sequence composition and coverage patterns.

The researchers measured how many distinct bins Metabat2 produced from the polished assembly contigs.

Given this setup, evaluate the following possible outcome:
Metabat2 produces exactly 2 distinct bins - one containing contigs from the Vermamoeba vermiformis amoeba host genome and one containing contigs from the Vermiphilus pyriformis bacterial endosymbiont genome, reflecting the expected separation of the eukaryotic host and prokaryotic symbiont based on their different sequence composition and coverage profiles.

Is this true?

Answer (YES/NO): NO